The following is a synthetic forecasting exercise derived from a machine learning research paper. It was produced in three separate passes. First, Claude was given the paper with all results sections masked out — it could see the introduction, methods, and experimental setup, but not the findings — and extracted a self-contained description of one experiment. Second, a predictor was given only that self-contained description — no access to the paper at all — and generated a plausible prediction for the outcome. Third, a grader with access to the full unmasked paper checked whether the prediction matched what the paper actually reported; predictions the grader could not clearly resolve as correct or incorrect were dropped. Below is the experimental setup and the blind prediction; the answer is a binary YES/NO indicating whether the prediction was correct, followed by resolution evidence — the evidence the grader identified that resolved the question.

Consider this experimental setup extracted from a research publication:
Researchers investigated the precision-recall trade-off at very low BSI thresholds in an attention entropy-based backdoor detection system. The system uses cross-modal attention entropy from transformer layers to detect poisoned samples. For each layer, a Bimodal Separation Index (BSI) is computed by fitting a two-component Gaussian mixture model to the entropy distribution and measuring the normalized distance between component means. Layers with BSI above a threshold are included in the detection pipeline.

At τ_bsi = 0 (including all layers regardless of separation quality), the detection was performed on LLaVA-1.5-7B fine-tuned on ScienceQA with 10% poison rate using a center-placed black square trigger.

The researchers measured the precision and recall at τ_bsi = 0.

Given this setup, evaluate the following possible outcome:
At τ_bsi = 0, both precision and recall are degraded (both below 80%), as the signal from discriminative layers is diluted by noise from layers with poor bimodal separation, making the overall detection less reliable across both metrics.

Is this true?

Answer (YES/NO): NO